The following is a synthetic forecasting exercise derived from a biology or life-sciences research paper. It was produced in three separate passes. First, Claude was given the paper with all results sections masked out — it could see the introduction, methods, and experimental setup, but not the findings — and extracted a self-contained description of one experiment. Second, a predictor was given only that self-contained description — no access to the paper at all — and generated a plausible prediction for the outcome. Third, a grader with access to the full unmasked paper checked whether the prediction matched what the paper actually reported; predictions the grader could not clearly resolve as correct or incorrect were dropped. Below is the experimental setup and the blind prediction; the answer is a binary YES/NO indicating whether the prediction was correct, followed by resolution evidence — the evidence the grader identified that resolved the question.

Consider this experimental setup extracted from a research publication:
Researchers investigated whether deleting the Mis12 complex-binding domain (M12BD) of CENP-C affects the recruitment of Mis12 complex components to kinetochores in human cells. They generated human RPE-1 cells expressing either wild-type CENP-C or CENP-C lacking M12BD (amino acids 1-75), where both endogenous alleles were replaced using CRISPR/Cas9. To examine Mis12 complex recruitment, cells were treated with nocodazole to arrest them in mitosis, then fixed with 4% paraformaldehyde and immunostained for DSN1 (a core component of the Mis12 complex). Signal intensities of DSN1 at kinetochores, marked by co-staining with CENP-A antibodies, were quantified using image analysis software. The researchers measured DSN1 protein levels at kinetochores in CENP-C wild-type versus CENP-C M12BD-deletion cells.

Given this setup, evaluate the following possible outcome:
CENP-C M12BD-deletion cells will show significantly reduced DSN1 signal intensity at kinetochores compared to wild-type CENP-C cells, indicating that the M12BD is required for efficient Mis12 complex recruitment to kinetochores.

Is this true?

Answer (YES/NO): YES